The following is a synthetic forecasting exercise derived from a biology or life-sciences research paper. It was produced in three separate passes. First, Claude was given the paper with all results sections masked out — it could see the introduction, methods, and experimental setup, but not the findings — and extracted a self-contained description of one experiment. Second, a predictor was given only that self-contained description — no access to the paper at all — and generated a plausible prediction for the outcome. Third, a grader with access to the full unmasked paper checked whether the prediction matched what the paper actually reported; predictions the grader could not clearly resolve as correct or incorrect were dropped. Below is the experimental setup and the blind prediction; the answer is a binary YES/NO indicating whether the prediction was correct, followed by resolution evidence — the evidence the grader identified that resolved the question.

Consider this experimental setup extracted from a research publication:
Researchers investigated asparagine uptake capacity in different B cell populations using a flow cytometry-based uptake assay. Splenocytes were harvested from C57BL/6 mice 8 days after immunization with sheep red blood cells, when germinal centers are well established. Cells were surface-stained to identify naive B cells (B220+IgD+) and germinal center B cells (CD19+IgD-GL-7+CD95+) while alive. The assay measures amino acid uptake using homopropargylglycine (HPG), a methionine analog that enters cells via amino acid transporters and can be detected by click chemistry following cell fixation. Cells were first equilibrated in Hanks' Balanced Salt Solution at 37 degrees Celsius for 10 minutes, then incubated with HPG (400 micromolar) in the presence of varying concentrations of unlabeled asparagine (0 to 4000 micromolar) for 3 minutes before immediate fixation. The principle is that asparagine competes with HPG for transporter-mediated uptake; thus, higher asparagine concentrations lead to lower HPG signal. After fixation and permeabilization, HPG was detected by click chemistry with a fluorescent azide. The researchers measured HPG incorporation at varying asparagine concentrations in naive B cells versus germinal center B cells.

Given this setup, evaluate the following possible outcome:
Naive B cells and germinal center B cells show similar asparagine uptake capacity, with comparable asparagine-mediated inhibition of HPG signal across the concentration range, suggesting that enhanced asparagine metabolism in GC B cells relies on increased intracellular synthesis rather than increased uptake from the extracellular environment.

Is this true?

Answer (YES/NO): NO